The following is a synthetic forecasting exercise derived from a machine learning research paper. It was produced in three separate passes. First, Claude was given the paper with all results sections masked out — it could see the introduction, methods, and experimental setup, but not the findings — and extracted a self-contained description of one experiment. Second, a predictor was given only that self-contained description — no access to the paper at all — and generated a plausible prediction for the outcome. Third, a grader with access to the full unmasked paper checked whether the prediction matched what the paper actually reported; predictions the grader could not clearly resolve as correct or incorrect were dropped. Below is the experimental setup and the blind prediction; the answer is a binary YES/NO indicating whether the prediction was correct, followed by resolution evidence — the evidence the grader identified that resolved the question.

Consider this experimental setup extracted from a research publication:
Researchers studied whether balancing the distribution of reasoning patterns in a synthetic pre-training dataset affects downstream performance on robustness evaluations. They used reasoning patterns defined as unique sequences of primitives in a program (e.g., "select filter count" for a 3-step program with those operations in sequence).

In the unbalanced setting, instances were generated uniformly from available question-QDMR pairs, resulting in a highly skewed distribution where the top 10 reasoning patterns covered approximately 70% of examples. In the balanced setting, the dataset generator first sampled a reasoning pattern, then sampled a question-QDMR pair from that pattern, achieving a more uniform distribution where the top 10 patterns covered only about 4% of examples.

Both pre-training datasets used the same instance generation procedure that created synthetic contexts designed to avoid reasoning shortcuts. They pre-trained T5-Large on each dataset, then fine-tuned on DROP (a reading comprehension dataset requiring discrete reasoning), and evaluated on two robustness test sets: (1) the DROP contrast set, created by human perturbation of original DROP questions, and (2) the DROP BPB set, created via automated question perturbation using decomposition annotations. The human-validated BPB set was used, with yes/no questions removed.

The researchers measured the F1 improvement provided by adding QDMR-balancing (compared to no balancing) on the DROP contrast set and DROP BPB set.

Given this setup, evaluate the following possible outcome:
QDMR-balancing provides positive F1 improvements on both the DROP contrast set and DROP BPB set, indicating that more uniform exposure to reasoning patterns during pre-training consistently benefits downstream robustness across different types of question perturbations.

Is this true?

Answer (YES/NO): YES